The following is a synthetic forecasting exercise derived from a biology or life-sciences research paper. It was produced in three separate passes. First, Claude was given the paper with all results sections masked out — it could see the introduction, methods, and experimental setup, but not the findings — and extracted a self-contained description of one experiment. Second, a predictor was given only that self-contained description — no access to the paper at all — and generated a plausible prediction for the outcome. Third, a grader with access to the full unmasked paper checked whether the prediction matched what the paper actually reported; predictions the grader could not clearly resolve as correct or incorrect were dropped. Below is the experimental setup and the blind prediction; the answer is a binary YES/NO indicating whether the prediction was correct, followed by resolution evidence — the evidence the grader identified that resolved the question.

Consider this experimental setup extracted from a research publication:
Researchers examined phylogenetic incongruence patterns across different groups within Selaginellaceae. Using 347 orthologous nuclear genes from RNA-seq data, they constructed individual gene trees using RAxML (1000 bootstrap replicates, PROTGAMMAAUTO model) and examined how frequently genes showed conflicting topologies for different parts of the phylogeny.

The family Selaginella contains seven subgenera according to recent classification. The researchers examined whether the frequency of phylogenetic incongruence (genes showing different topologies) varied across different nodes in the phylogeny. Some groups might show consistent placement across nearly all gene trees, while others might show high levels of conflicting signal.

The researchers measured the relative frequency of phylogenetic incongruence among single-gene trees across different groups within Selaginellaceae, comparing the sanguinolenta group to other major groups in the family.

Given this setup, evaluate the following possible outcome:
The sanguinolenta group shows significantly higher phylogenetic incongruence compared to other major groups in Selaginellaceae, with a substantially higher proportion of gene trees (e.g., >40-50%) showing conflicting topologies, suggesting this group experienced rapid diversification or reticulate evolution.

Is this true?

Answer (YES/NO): YES